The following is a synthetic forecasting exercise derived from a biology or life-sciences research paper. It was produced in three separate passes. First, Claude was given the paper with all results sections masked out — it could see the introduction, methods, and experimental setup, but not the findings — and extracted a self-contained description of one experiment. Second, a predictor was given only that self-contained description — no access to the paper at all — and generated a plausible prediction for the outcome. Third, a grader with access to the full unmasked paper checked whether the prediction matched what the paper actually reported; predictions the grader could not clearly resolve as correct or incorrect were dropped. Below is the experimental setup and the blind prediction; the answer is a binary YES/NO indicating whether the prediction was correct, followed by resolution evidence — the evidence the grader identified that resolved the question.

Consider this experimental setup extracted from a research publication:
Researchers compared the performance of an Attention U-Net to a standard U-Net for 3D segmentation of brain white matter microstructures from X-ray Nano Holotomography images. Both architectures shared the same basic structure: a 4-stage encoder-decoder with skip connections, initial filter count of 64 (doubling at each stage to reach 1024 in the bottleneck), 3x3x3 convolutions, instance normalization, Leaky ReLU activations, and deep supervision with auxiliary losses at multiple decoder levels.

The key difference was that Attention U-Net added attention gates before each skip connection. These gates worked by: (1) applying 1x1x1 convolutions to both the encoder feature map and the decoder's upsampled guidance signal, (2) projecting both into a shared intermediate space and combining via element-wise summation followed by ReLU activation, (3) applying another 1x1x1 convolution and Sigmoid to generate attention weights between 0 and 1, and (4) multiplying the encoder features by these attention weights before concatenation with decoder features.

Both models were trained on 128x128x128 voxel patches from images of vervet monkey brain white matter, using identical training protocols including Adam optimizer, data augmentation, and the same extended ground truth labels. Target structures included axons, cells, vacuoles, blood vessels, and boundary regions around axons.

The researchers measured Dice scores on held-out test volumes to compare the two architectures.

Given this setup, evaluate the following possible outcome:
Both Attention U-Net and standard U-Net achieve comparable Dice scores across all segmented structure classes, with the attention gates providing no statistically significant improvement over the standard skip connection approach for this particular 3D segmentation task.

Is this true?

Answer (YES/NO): YES